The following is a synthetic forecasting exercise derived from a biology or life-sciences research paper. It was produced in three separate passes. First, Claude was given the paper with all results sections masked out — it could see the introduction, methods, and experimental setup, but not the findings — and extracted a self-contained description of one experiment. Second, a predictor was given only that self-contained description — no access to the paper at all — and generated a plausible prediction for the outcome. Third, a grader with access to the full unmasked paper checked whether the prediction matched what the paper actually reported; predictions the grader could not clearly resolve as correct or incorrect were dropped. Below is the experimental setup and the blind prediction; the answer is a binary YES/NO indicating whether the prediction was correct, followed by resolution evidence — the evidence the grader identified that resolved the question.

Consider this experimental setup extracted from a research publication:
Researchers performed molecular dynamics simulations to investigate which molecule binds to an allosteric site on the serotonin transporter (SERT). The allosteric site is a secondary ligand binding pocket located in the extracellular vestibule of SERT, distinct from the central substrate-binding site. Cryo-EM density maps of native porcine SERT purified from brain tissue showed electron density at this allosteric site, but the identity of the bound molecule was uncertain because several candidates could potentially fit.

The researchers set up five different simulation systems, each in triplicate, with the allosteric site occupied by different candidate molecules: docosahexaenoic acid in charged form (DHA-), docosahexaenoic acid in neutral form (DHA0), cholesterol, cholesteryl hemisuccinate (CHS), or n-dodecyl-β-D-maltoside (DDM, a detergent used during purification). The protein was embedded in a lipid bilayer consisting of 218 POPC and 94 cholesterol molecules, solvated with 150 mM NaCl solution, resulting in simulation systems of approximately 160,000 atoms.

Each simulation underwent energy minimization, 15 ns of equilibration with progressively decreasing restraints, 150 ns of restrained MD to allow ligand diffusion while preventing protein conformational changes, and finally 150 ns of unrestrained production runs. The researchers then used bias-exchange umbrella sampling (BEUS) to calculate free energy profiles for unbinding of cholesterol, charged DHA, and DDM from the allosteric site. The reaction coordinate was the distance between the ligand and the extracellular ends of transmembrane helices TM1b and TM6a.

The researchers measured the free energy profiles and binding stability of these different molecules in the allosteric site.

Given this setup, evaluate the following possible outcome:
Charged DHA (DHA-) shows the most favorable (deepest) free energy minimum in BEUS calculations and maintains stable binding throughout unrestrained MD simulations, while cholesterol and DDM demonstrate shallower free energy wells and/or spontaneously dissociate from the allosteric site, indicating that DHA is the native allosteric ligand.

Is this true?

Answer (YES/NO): NO